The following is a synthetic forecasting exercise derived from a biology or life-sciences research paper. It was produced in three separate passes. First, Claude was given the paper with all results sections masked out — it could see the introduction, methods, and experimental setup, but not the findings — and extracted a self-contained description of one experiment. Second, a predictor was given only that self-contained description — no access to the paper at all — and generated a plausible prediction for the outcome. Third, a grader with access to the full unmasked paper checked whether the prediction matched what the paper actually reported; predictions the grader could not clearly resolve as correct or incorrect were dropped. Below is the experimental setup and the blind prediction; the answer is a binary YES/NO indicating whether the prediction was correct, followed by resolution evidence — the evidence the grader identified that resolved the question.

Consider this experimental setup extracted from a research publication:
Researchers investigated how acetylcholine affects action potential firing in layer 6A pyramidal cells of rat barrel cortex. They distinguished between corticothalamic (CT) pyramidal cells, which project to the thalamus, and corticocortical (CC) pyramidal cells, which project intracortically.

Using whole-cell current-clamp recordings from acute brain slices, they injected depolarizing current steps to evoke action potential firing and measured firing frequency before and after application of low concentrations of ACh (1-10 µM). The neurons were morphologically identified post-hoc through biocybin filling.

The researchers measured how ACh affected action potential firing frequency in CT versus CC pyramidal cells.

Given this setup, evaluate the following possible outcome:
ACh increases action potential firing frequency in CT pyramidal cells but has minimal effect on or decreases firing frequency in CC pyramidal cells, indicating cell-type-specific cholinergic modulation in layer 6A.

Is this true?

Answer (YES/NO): YES